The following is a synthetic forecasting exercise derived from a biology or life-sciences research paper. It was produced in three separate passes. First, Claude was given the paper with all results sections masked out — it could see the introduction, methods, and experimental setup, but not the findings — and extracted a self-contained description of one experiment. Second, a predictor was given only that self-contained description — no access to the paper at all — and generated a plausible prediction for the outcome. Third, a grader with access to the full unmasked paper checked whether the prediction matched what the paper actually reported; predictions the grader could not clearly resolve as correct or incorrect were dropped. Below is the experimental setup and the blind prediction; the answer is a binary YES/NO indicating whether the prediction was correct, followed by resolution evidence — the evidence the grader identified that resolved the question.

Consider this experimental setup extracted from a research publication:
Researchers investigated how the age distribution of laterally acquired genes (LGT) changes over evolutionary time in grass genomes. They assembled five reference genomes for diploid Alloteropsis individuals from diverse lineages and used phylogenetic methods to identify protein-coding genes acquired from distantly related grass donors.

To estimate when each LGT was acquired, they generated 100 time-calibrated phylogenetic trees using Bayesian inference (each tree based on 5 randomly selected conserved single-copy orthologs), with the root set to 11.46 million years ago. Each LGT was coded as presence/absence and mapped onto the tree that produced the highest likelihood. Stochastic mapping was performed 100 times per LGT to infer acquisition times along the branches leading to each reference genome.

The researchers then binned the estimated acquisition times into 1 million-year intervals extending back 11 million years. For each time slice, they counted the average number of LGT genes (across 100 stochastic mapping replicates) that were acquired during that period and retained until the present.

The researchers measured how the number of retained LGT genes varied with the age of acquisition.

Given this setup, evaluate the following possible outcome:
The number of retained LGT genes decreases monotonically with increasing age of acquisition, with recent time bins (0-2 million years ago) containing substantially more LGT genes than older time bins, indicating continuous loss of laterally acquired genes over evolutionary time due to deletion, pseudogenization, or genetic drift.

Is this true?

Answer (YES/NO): YES